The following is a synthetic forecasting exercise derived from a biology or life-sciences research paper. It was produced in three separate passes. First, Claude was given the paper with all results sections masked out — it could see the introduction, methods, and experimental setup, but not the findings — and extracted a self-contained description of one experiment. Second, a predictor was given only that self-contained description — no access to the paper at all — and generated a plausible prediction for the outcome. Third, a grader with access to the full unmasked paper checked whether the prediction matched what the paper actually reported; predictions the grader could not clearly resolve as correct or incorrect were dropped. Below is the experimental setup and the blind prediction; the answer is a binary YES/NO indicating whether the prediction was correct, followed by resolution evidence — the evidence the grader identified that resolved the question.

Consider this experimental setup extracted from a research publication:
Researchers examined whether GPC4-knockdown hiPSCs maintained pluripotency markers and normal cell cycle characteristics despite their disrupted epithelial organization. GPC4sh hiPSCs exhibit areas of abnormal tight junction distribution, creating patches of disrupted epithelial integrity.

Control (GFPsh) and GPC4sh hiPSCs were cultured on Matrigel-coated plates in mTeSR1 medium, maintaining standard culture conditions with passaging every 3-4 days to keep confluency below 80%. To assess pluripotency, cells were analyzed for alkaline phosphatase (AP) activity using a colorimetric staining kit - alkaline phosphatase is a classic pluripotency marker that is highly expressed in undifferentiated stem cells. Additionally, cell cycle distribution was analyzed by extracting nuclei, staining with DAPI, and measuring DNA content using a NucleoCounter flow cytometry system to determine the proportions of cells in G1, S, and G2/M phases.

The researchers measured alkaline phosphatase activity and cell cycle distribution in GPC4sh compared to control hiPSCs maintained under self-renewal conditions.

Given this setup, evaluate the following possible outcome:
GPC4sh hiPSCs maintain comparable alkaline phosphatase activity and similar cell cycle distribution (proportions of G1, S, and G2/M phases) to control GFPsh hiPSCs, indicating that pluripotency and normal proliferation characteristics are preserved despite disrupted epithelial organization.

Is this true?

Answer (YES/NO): YES